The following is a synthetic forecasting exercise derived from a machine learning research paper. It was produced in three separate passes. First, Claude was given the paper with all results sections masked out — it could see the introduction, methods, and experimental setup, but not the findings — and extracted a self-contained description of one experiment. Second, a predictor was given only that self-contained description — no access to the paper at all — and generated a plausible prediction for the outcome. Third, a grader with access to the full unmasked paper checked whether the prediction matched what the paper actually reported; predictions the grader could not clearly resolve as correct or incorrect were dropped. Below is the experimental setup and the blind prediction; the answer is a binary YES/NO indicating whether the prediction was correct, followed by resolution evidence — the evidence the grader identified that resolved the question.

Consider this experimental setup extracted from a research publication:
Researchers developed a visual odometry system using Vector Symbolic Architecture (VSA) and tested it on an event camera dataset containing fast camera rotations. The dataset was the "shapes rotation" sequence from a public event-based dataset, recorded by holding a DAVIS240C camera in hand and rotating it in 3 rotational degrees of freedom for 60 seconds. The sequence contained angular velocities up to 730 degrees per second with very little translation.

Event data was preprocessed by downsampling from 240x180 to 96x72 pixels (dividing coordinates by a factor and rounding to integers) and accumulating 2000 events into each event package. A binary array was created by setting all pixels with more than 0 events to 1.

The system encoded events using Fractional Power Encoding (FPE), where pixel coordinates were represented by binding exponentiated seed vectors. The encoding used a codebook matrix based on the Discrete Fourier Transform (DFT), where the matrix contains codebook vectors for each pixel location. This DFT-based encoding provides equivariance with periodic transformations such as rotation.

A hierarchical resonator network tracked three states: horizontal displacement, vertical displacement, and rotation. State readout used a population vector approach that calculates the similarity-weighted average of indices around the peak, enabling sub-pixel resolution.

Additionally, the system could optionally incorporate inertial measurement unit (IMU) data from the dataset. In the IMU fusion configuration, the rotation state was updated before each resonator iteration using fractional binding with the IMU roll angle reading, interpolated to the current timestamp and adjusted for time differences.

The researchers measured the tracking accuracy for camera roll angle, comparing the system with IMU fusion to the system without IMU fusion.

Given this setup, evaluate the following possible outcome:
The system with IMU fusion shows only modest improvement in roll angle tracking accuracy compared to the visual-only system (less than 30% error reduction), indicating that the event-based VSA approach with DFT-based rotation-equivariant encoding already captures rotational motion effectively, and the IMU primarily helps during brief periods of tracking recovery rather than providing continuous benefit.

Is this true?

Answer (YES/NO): YES